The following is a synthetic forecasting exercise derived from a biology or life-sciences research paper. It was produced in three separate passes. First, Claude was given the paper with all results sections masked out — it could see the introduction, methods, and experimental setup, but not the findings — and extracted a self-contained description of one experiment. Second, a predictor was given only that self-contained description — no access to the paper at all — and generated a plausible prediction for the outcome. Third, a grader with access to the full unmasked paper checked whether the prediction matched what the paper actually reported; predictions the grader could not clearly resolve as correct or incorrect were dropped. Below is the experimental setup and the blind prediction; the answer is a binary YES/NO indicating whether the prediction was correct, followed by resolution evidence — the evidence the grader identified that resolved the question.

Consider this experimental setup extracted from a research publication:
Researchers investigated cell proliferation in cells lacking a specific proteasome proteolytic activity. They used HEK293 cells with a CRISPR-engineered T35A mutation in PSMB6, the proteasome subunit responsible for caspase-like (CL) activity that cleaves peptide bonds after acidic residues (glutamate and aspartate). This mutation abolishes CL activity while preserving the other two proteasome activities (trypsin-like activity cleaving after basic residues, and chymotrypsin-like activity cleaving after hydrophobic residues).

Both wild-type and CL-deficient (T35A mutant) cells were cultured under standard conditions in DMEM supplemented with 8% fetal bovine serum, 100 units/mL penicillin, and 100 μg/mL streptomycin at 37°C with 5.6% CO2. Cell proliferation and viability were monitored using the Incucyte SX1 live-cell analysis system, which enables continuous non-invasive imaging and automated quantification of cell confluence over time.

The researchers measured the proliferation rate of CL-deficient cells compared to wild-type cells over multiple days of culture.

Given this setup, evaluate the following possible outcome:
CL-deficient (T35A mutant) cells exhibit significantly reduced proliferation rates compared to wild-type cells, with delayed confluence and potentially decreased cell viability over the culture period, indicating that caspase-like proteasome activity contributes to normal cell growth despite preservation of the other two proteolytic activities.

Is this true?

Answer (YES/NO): YES